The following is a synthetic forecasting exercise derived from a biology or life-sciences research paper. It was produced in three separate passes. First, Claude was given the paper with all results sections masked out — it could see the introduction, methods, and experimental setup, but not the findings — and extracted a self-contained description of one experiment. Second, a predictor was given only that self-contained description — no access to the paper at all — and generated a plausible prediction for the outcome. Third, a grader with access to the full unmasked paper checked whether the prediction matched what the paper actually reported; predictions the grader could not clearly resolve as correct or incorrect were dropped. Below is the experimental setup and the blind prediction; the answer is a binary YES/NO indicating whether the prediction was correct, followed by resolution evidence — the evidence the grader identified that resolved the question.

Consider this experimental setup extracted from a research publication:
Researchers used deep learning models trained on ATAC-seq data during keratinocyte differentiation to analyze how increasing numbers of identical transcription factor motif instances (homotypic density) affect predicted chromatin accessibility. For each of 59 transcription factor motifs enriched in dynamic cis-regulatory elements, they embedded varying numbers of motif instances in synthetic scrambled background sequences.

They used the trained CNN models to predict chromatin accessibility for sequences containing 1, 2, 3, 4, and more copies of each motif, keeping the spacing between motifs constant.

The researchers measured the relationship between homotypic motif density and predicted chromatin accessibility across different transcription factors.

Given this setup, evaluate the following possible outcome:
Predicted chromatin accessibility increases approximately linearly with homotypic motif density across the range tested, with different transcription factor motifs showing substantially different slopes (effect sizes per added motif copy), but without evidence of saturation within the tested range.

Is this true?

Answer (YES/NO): NO